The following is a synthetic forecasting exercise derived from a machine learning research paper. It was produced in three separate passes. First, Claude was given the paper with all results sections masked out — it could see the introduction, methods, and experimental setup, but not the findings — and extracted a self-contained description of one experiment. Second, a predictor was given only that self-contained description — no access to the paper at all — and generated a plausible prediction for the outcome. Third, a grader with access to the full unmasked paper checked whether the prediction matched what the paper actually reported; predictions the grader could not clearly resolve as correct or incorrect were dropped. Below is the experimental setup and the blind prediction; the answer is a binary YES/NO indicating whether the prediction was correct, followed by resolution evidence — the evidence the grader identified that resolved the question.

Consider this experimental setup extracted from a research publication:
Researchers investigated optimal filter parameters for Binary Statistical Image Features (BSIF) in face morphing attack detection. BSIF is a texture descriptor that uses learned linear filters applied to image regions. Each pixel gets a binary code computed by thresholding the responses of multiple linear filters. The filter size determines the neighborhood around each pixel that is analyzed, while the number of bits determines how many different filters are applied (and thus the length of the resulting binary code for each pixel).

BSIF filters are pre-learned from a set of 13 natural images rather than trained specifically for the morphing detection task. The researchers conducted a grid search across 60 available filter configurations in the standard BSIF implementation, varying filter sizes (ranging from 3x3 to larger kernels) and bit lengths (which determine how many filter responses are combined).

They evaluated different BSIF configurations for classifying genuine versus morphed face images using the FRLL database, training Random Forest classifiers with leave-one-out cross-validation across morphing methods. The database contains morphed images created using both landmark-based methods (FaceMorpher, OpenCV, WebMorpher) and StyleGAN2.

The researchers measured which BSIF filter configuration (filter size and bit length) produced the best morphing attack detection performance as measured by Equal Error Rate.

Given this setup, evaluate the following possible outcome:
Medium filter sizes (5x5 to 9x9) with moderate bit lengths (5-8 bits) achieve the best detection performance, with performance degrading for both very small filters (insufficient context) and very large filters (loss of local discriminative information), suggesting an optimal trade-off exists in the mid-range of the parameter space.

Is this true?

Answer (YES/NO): NO